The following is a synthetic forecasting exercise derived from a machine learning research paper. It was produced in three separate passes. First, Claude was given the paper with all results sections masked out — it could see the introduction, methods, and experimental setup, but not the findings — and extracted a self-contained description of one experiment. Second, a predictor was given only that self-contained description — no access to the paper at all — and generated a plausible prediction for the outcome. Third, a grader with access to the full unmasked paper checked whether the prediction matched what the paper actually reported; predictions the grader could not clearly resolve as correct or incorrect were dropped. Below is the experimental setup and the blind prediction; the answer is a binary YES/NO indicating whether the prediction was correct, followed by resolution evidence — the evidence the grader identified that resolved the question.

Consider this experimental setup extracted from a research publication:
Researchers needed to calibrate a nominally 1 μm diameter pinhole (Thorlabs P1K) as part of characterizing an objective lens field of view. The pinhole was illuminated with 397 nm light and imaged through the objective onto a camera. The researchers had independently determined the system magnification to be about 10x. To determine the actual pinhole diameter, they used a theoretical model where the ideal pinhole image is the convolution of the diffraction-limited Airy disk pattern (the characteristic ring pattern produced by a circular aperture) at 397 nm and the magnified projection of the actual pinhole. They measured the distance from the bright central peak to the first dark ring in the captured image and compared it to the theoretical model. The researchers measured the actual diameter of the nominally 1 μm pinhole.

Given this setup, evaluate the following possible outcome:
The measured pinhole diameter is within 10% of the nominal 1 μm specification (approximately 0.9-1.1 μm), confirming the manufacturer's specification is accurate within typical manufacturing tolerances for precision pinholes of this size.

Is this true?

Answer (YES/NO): NO